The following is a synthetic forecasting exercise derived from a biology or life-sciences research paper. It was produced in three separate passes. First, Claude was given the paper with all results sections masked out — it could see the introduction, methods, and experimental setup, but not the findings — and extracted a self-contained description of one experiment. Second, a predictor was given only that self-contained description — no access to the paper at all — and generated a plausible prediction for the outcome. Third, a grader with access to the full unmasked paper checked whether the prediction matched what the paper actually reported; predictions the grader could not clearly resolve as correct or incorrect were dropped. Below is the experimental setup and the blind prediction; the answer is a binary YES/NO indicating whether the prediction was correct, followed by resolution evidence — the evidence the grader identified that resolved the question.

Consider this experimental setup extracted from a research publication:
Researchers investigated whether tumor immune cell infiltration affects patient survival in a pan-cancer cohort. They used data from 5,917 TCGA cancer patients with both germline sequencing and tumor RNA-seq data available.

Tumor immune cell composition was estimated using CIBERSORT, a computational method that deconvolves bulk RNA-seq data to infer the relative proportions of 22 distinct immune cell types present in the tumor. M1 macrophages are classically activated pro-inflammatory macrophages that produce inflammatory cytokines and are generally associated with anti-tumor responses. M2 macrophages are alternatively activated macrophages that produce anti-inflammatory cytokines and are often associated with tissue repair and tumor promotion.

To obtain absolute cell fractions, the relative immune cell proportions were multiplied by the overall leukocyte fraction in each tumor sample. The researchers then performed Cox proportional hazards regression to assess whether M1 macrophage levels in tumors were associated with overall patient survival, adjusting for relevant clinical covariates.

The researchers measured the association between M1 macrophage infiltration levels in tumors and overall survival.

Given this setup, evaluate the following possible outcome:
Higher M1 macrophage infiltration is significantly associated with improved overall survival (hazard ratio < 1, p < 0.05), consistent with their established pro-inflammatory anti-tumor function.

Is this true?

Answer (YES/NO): NO